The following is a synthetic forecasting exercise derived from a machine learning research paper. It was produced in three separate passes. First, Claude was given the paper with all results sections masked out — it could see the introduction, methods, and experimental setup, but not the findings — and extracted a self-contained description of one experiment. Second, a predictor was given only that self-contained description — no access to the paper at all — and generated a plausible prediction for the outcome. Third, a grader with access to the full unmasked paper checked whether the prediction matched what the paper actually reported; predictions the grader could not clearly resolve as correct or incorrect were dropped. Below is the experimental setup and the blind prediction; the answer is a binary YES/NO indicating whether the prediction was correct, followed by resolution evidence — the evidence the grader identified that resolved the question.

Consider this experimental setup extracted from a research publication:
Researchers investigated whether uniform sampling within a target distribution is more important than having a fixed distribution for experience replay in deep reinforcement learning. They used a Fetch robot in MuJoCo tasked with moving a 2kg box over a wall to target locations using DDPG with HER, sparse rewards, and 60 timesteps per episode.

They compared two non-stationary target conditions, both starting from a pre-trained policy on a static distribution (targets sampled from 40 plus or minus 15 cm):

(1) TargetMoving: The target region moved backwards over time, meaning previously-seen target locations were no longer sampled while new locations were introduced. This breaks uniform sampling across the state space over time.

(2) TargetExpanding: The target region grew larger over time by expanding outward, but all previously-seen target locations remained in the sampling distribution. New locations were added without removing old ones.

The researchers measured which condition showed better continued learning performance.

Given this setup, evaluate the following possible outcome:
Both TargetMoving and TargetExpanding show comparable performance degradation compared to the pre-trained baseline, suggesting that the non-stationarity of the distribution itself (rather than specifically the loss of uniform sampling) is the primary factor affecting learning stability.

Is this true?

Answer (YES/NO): NO